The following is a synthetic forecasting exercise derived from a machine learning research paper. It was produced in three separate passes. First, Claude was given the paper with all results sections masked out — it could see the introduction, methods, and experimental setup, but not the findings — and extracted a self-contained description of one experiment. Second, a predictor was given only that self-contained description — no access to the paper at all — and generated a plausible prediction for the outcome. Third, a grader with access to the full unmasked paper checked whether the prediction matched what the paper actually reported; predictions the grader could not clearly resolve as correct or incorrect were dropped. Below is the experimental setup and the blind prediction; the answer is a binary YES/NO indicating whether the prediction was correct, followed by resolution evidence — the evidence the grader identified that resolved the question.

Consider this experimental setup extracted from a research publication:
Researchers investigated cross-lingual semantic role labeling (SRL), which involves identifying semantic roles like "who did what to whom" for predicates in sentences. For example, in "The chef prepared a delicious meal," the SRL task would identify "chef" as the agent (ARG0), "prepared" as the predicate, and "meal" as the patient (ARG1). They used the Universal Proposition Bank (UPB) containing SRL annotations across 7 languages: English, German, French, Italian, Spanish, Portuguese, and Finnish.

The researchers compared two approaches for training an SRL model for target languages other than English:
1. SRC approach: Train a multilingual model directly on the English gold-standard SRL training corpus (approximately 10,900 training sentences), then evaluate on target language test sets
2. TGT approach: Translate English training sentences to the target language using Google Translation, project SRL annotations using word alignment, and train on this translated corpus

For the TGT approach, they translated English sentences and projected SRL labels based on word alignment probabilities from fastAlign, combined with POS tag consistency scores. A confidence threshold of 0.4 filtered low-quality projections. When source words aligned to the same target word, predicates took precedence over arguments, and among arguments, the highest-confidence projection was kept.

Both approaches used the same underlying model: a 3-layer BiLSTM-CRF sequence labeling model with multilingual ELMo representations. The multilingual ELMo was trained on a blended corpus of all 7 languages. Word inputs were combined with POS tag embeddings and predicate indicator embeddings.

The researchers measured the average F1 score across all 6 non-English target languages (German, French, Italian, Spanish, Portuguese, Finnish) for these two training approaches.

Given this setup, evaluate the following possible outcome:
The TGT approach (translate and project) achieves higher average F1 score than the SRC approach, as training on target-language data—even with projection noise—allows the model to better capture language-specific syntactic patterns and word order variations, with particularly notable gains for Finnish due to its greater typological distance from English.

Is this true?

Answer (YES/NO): YES